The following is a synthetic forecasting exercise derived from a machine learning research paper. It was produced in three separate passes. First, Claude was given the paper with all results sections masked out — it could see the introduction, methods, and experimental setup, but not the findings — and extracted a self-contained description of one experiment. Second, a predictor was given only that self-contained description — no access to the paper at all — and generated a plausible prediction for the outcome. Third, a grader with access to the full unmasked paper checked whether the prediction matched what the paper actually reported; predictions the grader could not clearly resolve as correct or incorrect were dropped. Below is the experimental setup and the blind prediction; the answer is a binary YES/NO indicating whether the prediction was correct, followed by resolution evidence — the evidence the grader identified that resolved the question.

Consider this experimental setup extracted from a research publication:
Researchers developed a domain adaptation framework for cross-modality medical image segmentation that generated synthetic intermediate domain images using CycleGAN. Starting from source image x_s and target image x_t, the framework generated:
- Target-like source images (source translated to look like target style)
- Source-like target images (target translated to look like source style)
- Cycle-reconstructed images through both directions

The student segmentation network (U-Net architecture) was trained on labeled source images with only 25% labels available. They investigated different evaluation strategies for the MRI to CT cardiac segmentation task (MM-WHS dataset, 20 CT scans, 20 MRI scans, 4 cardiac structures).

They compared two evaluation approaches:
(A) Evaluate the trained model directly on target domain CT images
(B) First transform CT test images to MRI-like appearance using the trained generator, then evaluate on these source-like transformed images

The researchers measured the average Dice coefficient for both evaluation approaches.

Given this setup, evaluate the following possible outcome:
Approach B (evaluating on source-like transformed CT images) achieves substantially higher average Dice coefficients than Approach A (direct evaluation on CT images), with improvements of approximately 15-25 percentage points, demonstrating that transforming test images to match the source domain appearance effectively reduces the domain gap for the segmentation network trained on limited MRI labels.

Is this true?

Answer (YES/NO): YES